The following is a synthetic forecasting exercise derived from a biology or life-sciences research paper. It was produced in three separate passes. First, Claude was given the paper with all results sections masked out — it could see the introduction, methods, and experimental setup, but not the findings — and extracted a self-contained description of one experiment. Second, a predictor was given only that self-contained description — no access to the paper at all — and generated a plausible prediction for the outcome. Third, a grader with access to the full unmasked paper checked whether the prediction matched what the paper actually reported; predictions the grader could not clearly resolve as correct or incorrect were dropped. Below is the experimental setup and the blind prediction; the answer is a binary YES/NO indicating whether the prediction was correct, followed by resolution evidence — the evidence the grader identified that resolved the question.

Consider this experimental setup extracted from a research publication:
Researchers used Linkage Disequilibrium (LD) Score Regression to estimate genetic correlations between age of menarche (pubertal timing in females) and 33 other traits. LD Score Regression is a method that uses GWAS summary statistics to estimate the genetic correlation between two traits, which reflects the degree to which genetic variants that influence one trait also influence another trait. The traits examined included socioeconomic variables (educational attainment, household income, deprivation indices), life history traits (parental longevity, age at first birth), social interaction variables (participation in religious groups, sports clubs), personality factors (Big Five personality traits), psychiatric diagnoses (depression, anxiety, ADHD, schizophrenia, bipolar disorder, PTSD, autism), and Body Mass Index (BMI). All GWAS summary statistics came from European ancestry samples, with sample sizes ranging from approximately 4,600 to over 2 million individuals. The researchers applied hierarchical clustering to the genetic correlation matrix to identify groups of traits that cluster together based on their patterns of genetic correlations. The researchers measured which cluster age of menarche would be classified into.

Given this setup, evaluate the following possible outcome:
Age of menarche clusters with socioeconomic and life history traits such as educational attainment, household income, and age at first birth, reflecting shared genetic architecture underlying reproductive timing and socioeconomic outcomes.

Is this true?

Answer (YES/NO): YES